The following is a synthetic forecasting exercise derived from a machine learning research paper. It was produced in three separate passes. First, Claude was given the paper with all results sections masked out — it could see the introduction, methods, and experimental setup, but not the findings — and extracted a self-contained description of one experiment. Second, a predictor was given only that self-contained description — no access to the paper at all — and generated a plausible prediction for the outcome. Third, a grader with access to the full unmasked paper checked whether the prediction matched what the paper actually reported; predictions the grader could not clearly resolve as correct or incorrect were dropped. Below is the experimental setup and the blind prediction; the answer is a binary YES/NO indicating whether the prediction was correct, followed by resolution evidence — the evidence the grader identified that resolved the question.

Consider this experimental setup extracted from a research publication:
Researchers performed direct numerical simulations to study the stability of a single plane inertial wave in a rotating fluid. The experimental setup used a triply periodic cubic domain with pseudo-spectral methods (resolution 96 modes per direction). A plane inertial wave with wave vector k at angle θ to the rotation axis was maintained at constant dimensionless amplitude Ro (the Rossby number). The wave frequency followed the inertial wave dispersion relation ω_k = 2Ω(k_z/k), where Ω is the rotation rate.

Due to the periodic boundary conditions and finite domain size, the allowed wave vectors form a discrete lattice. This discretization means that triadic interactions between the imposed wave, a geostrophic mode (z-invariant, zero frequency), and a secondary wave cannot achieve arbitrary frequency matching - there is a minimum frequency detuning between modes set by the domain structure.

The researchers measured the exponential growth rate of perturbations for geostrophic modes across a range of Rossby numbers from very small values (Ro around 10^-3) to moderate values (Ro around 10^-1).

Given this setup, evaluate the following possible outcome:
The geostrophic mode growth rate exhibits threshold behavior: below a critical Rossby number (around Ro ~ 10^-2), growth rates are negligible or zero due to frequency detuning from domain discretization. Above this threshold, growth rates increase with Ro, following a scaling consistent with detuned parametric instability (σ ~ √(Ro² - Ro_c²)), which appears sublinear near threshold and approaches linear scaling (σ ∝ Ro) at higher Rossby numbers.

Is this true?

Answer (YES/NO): NO